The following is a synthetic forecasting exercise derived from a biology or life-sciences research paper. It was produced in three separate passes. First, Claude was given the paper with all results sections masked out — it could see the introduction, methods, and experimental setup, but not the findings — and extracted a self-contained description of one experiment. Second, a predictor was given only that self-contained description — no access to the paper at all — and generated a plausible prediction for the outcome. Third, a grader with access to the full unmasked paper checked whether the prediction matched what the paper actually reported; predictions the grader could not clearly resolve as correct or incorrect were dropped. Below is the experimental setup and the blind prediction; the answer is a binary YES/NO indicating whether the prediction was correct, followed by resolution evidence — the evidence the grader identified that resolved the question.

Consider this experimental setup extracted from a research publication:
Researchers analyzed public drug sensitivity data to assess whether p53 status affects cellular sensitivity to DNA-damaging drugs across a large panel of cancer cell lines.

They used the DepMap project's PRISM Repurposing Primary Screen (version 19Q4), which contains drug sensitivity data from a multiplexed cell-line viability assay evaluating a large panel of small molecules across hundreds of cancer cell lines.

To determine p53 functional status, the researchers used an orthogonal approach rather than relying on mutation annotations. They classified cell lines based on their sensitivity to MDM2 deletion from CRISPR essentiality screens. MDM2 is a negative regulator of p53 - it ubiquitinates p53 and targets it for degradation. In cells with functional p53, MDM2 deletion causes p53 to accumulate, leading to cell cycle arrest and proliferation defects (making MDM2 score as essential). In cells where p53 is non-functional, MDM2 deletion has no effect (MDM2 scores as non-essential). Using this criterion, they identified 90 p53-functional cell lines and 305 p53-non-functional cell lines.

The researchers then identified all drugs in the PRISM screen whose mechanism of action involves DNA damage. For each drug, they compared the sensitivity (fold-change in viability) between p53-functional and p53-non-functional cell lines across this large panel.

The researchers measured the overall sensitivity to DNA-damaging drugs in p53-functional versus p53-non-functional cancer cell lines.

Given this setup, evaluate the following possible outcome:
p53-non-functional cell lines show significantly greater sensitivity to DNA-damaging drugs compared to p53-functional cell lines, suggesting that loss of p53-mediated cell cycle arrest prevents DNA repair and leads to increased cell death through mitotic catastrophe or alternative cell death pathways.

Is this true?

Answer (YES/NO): NO